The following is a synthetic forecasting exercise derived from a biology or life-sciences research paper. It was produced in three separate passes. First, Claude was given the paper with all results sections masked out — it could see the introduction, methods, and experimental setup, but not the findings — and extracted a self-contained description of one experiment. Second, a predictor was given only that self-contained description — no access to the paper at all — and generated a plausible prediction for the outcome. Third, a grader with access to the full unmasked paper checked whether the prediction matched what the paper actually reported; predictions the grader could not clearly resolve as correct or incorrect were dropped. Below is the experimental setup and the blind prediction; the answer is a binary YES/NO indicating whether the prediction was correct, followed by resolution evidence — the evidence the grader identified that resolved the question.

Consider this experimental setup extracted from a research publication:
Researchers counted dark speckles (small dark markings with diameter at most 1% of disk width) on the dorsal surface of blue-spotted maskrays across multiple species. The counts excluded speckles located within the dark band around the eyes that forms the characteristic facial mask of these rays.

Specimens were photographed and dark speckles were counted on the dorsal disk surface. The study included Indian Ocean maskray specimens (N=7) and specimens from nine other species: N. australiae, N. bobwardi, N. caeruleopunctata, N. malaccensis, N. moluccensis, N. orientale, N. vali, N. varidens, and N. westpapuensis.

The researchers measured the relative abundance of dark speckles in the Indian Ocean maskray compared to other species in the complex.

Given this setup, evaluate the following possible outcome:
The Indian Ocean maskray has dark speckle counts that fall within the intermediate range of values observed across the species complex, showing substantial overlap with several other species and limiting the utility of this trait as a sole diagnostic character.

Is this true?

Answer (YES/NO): NO